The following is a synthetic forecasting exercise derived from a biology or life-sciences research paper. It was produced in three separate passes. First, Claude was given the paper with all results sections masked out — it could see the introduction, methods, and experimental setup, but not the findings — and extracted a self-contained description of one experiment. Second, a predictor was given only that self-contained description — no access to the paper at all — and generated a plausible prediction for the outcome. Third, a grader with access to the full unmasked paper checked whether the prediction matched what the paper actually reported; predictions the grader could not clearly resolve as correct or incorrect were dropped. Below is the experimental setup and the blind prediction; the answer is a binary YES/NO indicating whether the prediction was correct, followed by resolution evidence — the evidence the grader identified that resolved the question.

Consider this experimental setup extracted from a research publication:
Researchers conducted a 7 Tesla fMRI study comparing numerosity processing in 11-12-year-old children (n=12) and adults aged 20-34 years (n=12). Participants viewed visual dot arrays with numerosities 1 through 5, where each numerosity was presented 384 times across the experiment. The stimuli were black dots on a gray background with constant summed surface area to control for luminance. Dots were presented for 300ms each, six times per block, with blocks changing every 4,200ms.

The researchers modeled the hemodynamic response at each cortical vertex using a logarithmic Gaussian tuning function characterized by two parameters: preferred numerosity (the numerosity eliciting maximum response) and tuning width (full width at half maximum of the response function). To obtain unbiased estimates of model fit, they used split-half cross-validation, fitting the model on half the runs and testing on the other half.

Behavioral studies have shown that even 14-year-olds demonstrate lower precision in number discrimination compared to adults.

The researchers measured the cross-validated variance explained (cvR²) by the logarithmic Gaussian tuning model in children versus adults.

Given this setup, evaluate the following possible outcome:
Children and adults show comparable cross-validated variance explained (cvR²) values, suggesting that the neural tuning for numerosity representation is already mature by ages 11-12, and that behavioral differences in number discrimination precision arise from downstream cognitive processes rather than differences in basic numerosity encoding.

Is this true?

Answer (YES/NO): YES